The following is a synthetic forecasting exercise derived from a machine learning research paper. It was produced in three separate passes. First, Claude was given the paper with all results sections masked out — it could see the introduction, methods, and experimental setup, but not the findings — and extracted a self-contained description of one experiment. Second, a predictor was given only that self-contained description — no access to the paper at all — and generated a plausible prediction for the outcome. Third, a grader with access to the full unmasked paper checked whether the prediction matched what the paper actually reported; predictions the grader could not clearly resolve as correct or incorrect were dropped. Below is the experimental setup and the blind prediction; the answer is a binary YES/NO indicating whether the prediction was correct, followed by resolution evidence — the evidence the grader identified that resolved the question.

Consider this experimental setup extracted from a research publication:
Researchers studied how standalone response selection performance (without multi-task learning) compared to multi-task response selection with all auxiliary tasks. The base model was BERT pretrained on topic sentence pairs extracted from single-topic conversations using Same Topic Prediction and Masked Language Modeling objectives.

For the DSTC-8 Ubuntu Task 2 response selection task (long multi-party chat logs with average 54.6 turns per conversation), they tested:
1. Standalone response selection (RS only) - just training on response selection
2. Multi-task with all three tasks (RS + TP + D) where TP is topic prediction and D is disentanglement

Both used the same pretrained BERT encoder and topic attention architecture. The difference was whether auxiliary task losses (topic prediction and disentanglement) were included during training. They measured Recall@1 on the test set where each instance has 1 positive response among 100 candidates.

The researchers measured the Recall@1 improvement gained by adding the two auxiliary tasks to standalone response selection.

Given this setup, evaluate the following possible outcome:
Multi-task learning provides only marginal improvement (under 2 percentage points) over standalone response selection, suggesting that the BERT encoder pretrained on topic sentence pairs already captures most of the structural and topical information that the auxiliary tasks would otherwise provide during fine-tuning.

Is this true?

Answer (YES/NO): NO